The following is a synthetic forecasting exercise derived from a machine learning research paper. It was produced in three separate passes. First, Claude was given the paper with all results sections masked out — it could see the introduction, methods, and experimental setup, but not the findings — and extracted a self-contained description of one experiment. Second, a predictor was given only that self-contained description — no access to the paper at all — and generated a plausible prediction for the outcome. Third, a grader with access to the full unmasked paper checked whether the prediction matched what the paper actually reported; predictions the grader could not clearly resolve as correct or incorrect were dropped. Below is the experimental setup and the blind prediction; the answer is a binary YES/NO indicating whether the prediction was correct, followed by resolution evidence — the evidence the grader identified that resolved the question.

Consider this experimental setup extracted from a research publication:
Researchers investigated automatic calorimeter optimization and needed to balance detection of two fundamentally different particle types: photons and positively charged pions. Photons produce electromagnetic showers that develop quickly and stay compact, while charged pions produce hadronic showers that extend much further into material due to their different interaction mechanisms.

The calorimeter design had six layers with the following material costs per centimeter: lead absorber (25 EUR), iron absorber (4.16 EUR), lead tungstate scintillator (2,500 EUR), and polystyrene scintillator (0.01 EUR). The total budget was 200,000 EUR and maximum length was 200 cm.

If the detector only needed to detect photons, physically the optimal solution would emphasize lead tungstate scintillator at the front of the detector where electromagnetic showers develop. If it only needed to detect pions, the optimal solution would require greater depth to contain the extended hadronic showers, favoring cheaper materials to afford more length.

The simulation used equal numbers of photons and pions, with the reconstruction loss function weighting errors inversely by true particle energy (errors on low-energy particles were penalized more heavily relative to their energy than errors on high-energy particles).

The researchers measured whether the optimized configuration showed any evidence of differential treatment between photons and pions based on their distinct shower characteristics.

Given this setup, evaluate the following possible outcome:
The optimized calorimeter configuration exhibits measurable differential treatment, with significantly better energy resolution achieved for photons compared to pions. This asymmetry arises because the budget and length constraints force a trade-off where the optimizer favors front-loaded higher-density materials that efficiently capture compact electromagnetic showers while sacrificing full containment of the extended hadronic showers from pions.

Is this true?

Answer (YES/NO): NO